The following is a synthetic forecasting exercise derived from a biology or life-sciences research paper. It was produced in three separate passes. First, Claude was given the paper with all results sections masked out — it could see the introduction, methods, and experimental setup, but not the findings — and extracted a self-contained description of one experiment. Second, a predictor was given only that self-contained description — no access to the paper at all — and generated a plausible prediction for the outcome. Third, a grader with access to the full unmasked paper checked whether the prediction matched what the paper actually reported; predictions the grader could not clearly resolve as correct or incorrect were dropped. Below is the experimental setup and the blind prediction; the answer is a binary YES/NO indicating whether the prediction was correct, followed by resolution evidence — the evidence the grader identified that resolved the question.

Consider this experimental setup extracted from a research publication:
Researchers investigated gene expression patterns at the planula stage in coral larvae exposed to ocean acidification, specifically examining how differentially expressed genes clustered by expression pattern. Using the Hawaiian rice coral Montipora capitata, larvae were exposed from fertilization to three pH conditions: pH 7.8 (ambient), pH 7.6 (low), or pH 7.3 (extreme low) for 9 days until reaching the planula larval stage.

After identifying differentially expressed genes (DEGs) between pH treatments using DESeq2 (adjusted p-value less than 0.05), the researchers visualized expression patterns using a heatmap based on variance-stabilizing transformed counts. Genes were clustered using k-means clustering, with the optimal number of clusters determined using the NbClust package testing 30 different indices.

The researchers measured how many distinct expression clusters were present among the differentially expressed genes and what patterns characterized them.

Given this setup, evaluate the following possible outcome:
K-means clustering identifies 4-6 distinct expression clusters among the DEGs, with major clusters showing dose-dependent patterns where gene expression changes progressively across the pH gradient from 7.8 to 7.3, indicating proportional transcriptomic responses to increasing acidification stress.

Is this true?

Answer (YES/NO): NO